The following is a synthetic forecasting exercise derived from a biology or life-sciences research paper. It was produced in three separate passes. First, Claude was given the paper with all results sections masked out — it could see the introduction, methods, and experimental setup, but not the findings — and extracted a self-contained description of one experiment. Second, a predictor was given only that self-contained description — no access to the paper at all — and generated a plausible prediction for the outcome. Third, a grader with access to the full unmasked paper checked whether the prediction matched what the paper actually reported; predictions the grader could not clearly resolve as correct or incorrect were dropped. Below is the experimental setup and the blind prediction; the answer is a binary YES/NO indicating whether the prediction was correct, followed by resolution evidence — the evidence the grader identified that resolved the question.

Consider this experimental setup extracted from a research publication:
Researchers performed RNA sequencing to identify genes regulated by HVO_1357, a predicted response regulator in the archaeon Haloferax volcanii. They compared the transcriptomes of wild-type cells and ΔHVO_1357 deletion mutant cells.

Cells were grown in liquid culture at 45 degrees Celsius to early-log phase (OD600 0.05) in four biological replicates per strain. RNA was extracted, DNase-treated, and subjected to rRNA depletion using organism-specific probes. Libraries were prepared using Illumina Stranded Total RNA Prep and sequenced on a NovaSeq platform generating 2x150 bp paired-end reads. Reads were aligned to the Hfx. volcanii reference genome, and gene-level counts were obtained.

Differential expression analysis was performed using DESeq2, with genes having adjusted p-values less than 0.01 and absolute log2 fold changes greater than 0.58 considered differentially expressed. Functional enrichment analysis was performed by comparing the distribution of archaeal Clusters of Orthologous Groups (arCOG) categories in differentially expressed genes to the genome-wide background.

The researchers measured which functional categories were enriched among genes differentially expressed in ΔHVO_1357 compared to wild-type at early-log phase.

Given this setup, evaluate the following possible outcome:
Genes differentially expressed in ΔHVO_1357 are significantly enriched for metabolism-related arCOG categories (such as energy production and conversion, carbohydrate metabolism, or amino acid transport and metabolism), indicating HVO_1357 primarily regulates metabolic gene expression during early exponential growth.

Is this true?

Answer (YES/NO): NO